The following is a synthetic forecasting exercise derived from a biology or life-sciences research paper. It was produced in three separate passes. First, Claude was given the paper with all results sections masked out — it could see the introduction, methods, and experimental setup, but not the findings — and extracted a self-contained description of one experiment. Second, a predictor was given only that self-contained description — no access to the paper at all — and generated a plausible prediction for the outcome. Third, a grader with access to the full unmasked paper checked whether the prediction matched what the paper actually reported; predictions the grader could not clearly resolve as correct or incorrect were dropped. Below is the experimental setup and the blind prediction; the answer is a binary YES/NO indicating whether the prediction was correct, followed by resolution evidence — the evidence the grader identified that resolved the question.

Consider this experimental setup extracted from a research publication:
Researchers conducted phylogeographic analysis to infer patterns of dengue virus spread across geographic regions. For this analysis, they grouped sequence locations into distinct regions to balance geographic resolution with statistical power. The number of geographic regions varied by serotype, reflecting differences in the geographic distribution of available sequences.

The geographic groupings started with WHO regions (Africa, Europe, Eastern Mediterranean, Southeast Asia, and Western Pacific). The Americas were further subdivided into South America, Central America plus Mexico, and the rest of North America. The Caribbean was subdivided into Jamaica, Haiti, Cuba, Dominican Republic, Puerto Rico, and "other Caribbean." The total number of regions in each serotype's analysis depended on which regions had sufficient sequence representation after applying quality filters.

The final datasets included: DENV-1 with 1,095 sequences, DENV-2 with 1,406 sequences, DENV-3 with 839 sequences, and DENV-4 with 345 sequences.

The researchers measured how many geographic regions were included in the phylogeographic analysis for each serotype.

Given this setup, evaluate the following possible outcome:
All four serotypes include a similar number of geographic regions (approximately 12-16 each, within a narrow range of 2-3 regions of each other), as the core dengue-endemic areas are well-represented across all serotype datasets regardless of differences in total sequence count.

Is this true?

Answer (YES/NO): NO